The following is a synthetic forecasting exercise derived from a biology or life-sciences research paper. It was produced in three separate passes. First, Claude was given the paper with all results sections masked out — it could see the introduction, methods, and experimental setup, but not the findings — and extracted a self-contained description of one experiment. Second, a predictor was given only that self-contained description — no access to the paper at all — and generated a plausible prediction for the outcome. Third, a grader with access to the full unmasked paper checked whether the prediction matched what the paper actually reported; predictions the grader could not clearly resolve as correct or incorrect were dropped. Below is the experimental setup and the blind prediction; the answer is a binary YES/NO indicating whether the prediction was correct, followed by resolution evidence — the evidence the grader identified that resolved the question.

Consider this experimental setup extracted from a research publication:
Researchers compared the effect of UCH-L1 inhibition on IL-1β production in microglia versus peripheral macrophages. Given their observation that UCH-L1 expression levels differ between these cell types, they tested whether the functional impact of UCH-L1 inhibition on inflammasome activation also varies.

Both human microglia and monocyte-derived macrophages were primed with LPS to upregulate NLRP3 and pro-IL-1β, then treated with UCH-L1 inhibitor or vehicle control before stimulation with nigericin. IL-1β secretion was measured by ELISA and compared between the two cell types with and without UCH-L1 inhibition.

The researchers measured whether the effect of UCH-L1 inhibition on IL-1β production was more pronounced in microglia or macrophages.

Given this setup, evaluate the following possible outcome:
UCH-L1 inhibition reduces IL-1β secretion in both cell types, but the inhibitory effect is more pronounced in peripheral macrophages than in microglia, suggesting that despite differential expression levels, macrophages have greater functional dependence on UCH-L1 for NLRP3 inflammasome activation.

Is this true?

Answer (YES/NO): NO